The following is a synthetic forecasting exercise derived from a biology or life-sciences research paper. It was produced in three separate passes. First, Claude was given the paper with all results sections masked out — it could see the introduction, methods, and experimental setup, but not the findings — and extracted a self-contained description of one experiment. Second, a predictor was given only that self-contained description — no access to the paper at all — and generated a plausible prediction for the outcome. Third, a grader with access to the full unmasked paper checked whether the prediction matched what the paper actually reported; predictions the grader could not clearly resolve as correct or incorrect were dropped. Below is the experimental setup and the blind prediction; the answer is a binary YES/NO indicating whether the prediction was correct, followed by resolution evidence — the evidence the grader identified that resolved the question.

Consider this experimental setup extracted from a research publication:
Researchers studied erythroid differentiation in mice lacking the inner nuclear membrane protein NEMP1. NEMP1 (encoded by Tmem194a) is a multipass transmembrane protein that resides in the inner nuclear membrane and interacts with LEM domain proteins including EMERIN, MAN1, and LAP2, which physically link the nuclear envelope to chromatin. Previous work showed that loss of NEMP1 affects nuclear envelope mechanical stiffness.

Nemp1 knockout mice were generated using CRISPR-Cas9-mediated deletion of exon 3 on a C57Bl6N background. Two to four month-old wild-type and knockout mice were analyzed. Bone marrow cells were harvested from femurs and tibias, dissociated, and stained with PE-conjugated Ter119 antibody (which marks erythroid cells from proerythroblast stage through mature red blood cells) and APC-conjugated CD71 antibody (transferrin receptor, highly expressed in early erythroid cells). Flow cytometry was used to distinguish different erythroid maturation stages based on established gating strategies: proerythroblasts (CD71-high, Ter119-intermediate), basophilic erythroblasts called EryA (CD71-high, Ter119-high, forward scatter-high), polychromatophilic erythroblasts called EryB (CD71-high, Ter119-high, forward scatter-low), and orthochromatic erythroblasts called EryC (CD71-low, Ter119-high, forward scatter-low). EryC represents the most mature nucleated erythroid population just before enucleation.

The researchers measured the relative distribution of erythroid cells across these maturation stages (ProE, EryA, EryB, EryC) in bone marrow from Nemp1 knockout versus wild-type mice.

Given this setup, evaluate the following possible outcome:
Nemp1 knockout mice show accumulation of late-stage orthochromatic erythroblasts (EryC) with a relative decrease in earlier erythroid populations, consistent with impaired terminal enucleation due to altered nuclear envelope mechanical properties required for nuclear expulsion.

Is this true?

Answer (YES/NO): NO